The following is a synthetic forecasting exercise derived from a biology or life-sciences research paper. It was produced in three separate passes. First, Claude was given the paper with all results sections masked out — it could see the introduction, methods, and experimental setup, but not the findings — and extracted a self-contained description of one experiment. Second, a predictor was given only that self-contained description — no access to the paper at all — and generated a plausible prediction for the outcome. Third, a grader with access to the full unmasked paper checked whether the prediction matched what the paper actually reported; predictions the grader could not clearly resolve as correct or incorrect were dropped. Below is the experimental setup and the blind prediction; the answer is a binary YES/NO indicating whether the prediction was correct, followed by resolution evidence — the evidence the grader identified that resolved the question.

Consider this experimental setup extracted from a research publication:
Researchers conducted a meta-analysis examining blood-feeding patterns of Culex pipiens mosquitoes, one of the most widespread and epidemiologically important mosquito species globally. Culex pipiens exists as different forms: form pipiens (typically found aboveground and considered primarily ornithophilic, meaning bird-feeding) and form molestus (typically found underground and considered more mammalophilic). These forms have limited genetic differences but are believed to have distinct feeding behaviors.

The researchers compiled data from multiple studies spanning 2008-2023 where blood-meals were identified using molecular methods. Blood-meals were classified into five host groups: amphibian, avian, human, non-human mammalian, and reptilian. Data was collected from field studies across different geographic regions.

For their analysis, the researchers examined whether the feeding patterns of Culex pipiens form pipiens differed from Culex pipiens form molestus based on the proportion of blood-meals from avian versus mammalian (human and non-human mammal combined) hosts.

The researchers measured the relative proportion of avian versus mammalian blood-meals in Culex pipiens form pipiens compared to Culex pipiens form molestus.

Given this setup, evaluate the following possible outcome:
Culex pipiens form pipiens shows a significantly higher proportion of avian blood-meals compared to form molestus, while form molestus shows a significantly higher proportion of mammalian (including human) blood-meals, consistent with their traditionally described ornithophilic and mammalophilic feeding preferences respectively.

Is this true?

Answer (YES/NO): NO